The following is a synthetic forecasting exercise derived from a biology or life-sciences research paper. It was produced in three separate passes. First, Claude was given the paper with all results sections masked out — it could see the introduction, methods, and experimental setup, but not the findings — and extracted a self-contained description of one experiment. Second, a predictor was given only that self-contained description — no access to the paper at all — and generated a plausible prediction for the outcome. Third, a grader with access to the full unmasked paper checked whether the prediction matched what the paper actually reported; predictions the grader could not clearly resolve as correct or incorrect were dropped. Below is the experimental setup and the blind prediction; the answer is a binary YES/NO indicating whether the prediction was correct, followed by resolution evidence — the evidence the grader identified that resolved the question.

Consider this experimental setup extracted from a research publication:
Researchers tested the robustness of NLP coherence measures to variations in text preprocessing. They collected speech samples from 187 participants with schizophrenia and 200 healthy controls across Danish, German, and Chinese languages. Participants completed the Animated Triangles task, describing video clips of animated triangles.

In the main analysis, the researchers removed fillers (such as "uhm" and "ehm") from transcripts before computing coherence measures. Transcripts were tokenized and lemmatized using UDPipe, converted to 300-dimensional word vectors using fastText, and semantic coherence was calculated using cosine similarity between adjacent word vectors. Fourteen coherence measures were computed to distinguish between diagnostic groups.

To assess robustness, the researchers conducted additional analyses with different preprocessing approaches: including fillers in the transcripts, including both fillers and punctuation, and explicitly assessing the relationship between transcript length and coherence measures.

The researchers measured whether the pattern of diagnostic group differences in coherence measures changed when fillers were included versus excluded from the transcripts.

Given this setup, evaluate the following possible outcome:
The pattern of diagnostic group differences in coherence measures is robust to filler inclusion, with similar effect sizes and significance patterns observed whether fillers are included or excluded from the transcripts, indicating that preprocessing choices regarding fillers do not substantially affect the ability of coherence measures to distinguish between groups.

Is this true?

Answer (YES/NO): YES